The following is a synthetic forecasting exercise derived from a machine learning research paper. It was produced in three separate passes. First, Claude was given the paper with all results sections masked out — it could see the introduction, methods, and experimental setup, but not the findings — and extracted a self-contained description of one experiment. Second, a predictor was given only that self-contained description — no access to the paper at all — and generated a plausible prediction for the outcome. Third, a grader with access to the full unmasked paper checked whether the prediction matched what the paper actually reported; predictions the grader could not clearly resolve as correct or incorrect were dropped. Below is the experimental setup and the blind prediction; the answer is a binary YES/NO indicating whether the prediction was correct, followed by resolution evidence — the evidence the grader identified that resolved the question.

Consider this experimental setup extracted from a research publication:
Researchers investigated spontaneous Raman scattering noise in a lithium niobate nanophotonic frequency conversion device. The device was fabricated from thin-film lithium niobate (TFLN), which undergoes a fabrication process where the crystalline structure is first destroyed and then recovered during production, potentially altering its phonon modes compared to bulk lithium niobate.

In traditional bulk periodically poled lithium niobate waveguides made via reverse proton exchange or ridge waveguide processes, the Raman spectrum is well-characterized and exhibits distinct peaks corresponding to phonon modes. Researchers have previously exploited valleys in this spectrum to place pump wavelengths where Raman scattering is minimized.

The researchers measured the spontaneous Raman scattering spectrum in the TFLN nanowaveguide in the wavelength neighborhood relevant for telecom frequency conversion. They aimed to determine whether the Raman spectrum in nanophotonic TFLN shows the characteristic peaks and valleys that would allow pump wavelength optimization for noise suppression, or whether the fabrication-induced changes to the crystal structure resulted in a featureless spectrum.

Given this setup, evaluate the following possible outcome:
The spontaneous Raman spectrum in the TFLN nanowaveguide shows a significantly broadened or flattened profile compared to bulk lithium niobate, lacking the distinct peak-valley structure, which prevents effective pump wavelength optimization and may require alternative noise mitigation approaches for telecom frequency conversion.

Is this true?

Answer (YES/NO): NO